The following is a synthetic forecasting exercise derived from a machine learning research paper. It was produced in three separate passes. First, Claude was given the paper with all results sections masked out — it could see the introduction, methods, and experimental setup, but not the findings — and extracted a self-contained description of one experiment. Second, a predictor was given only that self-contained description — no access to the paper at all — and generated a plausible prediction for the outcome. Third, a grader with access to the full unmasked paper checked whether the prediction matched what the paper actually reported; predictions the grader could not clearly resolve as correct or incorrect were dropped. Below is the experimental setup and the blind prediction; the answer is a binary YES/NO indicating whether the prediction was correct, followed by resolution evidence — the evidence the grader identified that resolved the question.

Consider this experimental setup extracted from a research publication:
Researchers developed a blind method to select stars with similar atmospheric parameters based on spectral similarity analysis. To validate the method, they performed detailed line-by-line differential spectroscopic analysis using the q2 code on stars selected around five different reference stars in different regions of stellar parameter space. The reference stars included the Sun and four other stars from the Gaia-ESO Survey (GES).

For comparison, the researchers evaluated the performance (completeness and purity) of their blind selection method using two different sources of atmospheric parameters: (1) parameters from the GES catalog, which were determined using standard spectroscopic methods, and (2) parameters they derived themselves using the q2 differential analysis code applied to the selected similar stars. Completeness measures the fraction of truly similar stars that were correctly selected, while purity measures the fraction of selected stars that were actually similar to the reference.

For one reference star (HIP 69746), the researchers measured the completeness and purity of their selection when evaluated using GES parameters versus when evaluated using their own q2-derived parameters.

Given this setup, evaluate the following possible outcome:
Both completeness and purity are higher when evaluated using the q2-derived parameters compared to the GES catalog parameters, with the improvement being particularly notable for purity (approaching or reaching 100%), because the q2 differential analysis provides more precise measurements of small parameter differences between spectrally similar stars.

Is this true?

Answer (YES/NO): NO